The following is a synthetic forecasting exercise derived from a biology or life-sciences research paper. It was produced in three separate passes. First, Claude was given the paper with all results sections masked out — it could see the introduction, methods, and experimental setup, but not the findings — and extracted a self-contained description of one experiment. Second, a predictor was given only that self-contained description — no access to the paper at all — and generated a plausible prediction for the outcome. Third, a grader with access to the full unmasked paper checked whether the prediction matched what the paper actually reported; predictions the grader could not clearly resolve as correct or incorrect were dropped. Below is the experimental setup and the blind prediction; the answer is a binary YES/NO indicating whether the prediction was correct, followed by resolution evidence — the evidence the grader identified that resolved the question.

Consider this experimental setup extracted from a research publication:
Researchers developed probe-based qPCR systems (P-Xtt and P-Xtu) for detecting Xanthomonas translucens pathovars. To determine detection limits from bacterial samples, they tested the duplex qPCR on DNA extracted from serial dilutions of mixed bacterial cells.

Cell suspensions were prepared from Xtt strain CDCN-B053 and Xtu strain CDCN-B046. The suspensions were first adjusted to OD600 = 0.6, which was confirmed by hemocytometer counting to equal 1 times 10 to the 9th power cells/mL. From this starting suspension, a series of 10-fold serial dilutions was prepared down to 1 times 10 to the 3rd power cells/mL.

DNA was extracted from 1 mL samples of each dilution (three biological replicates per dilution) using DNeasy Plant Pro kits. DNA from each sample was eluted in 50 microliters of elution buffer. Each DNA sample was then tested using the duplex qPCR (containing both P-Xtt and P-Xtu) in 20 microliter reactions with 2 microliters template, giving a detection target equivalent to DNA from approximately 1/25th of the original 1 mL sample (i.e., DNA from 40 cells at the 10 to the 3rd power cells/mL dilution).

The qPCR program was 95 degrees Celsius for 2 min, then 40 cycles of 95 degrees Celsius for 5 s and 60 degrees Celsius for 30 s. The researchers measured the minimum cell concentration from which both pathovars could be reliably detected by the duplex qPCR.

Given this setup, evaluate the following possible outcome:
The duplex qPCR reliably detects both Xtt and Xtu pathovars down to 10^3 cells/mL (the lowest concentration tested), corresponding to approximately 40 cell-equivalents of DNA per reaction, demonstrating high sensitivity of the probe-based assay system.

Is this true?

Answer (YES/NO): NO